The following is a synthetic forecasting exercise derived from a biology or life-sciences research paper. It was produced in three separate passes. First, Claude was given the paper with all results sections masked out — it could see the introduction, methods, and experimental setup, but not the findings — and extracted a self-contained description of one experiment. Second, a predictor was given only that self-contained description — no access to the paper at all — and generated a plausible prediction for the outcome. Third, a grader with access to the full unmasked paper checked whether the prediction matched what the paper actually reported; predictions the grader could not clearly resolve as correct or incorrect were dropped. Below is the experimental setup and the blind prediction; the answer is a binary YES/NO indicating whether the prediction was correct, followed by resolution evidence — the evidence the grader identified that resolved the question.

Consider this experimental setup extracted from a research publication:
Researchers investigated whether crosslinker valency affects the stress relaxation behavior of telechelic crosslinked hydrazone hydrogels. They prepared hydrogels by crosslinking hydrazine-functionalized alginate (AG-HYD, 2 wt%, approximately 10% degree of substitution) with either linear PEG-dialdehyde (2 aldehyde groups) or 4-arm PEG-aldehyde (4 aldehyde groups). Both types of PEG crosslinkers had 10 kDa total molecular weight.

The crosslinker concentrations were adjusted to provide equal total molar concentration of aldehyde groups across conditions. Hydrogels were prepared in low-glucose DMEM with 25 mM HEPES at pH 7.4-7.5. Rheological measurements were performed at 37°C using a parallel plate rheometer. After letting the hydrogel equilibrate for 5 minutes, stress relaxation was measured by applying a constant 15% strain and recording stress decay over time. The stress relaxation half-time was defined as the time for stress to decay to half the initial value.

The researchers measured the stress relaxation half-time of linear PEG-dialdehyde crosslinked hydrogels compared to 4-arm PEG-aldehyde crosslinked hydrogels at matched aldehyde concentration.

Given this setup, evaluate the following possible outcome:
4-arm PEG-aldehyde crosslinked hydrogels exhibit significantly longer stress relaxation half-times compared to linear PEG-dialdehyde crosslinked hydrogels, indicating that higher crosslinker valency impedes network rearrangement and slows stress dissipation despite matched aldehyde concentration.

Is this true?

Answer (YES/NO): YES